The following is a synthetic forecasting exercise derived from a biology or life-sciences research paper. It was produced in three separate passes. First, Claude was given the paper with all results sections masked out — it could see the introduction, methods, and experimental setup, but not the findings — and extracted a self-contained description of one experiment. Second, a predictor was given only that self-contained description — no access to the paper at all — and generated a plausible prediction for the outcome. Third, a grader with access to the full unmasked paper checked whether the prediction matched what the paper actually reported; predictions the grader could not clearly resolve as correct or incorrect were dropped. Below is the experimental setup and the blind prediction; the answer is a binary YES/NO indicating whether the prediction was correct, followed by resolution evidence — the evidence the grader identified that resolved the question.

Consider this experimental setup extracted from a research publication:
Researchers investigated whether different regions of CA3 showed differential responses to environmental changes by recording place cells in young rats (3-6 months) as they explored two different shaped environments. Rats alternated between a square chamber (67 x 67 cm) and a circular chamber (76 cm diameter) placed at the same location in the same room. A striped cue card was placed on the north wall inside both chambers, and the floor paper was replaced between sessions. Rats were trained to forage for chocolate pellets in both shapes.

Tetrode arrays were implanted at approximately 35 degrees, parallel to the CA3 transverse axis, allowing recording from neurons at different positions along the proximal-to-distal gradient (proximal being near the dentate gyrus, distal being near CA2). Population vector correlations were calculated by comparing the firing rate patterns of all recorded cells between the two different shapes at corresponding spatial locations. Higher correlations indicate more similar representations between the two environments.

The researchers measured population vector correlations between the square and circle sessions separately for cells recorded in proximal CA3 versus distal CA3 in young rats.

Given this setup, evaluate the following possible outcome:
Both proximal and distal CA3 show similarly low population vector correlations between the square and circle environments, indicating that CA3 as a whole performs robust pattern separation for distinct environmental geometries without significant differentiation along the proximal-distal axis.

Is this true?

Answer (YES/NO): NO